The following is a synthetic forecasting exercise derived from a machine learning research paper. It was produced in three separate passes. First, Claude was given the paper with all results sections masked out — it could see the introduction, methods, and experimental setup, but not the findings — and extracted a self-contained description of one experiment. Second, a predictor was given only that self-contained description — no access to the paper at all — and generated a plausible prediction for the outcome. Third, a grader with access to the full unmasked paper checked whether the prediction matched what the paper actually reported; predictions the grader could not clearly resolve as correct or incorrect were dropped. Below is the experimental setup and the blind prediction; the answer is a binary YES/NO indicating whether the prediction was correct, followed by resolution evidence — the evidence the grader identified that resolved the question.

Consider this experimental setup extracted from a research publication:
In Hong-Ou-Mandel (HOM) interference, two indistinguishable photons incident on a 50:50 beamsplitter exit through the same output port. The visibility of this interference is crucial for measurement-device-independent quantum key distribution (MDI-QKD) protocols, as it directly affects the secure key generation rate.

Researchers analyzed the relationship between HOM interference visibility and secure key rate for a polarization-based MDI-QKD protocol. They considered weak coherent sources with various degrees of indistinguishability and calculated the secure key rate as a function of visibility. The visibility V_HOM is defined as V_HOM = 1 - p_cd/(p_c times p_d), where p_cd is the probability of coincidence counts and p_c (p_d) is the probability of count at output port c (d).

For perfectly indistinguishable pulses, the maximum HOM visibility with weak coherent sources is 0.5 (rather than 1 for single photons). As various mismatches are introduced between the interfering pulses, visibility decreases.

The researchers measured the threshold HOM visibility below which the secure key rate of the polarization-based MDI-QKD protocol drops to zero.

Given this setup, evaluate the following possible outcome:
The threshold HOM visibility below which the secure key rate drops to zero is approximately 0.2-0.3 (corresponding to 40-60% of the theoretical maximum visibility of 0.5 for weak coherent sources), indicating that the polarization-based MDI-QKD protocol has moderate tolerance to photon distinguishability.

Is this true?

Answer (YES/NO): NO